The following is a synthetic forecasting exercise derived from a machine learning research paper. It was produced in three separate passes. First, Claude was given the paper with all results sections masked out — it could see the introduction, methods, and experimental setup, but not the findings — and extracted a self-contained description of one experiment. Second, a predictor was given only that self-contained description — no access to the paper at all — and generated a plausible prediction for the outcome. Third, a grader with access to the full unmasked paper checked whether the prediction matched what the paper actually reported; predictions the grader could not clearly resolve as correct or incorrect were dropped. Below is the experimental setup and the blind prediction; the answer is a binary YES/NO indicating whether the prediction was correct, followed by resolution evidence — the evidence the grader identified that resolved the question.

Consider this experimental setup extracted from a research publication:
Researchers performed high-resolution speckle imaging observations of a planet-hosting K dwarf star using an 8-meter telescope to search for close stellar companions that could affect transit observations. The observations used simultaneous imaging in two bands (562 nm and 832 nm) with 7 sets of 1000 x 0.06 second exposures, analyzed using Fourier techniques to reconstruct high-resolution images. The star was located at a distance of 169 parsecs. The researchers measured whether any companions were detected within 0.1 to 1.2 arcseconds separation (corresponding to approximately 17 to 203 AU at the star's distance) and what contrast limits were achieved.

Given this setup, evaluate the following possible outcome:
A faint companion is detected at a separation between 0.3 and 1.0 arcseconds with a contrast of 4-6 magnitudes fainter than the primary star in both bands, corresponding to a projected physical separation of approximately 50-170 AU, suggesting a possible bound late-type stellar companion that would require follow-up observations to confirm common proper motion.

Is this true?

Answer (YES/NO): NO